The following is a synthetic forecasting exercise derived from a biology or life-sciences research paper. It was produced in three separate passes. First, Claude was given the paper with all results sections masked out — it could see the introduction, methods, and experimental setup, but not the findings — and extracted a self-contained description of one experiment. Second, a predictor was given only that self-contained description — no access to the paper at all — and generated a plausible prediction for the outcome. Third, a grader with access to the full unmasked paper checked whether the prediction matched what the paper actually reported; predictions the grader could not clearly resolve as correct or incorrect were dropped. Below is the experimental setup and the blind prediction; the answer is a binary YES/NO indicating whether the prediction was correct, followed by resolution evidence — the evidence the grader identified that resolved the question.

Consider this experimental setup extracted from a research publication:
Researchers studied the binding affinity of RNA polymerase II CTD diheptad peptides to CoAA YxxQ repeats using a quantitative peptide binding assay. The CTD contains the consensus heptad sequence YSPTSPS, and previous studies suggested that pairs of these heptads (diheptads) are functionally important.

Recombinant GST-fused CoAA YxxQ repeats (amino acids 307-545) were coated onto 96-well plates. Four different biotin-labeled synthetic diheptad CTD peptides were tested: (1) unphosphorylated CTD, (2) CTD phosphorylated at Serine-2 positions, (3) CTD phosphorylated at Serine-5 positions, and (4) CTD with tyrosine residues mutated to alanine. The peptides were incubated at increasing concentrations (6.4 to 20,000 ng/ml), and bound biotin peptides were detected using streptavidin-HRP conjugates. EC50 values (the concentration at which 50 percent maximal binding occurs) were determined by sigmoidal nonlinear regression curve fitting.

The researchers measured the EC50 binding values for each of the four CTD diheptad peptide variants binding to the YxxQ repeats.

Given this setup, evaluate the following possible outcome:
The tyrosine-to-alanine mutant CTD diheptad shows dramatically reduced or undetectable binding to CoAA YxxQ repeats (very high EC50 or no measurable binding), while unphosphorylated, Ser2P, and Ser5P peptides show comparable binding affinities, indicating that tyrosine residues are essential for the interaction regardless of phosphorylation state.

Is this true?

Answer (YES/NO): NO